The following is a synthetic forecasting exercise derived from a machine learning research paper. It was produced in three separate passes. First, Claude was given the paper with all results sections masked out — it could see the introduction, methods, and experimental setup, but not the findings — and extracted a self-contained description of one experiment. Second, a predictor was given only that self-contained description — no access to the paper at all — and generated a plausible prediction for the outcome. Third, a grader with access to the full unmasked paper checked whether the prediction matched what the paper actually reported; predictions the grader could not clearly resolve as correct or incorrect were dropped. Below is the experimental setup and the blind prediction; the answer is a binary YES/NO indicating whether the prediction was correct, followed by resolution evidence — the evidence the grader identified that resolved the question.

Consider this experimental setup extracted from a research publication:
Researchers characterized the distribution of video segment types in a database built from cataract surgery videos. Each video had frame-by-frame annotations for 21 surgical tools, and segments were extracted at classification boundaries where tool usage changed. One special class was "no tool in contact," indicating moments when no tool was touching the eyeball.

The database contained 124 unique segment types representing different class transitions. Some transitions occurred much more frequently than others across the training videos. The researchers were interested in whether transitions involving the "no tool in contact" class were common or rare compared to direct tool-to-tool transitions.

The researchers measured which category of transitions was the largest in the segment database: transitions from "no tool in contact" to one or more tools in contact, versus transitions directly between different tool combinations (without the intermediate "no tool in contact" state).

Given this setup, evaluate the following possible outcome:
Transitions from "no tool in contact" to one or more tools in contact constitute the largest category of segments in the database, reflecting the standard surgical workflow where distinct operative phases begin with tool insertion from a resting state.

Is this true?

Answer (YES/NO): YES